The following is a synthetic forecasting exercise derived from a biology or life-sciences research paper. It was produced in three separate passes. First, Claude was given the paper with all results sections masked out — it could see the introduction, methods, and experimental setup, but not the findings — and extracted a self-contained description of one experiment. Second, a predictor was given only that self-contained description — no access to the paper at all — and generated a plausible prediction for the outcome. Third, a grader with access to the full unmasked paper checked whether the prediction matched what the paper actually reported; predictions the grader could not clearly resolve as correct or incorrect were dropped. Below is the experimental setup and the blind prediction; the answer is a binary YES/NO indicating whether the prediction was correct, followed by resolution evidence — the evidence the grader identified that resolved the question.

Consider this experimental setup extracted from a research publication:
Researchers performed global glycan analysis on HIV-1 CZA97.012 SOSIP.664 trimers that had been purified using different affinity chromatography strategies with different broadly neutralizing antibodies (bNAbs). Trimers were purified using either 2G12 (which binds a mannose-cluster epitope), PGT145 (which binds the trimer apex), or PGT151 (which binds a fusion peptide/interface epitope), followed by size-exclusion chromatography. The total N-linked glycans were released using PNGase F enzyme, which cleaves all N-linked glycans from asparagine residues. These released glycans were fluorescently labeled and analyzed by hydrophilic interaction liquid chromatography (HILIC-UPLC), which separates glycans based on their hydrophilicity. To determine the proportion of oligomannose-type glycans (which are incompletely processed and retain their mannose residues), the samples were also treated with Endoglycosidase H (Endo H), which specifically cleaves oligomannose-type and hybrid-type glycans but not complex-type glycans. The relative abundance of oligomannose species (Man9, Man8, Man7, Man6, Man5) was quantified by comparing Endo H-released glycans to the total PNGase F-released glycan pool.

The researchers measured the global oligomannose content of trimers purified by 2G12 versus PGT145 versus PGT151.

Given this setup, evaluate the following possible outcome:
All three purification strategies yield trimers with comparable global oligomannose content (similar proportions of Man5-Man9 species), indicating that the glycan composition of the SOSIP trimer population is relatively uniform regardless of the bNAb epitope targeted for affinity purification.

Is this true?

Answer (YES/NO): NO